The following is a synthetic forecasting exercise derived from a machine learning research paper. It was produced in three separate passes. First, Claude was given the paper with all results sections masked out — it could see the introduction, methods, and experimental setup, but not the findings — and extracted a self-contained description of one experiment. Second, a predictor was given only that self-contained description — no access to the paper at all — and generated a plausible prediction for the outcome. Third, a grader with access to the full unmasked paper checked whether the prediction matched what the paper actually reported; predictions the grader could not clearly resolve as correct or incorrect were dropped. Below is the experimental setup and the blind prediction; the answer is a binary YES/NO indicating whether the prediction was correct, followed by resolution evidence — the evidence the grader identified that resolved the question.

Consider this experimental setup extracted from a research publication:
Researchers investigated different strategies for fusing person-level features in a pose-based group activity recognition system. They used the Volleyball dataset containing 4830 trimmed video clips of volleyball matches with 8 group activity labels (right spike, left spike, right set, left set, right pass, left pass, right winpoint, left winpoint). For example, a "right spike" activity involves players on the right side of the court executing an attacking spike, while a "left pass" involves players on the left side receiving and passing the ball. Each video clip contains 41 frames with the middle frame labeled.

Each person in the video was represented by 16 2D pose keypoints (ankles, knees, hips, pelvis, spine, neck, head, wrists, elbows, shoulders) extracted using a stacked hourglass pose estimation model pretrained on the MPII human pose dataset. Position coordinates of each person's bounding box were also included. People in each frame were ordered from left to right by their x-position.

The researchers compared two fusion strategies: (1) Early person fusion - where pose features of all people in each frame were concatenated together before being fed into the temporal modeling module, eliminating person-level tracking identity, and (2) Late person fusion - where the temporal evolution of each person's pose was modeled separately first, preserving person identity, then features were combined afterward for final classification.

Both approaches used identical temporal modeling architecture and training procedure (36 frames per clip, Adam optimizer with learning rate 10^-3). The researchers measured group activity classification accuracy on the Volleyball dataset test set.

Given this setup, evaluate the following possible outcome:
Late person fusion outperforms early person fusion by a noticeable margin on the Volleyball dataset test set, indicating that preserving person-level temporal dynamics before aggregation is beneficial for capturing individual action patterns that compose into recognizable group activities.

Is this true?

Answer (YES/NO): YES